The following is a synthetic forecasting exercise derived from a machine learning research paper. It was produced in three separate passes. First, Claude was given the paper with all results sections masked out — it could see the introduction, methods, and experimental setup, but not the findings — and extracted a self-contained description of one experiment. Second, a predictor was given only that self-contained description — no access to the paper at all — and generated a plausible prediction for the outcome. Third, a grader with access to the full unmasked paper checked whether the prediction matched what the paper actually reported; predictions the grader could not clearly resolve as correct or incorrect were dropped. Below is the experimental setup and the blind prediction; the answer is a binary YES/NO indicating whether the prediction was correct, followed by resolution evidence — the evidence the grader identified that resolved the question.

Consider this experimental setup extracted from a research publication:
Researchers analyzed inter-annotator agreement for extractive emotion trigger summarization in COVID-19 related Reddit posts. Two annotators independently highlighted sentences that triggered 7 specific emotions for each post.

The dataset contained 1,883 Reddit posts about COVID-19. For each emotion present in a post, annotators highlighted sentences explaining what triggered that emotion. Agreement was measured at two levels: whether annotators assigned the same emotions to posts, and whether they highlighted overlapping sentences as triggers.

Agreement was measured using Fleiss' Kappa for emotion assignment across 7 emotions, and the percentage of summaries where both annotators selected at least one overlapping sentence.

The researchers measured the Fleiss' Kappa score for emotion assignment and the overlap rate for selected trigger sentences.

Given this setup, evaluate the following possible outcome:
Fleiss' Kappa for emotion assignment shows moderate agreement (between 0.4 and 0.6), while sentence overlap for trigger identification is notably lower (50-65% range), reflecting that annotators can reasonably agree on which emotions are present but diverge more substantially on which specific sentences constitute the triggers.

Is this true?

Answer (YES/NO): NO